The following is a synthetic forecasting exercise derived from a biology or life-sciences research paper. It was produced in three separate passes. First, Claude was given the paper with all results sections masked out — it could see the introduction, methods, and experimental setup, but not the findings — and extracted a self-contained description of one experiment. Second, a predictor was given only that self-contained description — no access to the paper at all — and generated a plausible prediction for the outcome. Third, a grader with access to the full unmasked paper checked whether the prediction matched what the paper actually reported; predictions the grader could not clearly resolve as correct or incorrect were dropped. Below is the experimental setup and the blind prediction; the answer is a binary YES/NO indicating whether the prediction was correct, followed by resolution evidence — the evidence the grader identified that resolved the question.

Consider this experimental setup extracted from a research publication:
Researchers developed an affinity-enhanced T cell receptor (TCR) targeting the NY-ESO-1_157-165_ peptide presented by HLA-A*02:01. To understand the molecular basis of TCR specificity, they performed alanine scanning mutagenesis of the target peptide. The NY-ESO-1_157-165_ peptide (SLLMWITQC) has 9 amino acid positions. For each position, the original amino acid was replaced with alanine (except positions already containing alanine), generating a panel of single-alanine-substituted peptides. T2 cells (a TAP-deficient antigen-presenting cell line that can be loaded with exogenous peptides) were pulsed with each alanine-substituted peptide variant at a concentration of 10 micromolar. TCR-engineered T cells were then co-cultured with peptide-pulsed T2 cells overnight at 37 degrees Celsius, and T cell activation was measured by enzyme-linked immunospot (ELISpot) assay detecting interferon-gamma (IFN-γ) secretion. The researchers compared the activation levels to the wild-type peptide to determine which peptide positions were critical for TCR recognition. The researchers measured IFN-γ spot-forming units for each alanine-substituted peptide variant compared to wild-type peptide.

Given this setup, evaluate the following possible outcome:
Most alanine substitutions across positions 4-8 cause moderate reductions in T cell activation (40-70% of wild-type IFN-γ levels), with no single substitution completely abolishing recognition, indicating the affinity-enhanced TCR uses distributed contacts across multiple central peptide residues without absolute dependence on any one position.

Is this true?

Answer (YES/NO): NO